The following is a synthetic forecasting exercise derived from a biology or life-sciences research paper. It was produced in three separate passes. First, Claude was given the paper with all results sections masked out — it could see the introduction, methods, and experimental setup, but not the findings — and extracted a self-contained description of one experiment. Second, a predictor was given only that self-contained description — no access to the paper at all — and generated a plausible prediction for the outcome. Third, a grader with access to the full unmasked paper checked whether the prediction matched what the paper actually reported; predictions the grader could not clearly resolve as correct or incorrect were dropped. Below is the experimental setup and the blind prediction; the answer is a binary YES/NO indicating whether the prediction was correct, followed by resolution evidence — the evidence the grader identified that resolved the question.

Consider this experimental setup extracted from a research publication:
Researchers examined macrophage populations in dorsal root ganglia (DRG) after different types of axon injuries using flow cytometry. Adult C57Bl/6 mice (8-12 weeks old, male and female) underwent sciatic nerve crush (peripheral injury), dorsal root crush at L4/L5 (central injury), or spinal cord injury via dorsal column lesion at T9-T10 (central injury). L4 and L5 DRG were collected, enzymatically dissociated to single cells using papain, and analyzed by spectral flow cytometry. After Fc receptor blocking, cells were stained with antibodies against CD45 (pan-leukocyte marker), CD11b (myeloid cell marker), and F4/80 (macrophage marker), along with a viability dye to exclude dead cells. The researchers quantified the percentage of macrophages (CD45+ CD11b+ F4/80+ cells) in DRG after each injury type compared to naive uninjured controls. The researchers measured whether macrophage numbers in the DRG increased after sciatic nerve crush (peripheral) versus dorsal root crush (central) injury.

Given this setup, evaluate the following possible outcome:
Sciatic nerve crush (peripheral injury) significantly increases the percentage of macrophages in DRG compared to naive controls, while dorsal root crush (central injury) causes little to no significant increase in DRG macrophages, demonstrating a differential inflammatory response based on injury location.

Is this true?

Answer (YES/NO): NO